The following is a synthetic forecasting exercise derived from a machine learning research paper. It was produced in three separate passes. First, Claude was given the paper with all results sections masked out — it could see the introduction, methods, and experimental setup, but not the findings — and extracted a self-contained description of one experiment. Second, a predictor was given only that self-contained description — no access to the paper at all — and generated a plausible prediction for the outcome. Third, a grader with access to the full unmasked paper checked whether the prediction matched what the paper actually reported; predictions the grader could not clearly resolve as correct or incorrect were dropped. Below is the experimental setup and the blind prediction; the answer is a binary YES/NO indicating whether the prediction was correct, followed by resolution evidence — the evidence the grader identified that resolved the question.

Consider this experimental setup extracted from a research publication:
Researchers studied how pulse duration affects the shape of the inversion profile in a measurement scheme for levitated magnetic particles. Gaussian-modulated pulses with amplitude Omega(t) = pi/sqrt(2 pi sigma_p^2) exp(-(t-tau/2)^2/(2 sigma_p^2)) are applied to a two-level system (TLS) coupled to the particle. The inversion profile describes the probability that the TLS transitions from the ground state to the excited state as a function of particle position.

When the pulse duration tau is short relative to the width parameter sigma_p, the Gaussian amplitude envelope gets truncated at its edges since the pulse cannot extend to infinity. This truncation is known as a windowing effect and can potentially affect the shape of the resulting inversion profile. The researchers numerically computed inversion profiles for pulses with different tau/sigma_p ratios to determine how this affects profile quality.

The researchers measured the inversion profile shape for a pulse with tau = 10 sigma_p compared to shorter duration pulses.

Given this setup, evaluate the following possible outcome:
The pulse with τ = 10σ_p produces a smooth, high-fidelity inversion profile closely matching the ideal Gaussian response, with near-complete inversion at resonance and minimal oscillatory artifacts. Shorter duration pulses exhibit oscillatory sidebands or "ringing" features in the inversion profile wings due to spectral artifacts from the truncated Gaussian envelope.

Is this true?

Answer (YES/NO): YES